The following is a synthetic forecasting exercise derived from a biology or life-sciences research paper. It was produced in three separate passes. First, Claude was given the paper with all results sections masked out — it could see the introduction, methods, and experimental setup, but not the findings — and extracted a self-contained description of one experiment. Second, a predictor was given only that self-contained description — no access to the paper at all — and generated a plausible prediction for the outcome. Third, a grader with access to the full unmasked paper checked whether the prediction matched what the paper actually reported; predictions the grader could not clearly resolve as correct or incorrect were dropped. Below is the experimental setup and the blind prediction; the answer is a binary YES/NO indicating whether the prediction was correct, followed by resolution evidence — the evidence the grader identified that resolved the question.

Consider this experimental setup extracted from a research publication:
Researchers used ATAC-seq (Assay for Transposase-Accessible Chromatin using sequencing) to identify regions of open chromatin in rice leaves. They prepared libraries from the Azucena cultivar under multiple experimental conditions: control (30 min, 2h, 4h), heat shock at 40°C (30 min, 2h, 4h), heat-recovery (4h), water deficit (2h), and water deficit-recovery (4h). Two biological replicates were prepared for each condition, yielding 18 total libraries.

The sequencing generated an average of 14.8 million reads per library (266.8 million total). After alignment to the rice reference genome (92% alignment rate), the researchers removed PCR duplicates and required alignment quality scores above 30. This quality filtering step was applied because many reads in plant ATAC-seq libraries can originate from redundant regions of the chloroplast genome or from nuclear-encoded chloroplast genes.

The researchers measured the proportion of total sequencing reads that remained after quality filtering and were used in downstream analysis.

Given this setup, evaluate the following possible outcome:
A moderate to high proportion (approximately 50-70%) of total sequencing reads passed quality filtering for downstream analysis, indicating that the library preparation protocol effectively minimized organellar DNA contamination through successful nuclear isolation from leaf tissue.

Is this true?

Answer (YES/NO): NO